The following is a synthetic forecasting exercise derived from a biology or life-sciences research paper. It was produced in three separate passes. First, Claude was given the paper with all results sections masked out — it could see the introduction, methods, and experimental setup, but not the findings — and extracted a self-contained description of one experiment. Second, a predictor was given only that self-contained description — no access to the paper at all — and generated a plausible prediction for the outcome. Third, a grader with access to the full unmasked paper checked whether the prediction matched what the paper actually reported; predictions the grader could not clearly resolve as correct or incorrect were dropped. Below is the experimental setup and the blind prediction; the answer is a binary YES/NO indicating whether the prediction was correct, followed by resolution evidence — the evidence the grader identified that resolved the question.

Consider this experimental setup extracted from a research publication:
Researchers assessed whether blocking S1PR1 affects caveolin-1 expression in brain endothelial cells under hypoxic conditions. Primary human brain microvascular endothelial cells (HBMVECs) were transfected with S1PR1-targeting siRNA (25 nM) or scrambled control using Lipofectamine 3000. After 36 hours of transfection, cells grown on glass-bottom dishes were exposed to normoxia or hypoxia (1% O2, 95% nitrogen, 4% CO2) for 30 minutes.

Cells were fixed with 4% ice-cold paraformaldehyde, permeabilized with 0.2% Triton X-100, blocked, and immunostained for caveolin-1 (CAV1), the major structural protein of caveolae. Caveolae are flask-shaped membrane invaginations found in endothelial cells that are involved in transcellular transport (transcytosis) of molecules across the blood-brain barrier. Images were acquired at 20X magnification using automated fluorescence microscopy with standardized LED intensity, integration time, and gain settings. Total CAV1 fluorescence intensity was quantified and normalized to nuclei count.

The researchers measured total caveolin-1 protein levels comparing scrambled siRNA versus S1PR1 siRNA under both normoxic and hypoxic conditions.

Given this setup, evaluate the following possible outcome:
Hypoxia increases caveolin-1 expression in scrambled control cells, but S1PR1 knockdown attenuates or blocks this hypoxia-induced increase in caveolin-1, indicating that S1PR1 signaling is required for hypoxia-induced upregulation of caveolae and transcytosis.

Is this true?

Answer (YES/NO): NO